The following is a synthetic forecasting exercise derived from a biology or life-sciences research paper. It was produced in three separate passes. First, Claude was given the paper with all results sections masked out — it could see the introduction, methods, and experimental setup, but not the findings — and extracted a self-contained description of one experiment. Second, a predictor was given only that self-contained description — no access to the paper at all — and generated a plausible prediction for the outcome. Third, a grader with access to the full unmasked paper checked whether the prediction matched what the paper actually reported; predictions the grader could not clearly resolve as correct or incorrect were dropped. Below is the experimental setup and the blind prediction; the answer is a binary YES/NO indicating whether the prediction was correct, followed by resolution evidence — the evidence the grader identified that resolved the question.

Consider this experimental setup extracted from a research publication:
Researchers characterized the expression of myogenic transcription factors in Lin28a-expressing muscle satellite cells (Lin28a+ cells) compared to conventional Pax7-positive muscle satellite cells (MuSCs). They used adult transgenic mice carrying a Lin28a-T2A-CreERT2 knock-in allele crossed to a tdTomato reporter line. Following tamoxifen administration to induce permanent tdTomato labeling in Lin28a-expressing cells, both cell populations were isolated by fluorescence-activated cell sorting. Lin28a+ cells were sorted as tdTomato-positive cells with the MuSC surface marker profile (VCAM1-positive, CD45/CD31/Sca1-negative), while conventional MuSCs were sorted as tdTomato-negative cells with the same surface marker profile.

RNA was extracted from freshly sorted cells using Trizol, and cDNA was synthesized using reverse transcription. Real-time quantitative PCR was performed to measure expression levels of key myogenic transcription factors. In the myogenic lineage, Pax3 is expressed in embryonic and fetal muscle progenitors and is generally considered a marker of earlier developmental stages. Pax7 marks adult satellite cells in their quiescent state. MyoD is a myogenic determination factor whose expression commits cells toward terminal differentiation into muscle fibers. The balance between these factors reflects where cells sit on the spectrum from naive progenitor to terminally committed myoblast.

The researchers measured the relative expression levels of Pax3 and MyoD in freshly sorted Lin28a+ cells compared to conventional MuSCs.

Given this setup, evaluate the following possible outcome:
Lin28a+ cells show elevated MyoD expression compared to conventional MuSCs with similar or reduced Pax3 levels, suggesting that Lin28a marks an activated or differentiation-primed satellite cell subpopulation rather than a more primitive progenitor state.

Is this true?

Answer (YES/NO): NO